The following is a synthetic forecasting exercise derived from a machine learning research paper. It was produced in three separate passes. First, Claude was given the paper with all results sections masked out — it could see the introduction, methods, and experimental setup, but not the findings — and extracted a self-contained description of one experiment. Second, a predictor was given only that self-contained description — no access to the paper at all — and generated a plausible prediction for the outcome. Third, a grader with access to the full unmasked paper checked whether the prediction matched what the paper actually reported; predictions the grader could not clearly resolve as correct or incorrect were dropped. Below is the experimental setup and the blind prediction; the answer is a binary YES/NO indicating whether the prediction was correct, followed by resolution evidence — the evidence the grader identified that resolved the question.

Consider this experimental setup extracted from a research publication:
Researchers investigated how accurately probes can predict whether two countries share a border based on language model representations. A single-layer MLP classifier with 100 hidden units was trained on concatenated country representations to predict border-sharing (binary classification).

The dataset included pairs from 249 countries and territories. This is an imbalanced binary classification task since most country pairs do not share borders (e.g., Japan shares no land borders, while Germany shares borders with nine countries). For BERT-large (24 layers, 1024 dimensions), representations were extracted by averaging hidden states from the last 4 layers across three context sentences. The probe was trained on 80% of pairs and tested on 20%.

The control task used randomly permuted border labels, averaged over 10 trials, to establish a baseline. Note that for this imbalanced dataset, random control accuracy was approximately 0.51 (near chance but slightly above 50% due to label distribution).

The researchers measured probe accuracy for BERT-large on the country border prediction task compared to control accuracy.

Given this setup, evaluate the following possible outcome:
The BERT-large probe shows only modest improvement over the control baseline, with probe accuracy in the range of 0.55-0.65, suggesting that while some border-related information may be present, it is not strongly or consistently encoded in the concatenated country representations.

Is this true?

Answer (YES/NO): NO